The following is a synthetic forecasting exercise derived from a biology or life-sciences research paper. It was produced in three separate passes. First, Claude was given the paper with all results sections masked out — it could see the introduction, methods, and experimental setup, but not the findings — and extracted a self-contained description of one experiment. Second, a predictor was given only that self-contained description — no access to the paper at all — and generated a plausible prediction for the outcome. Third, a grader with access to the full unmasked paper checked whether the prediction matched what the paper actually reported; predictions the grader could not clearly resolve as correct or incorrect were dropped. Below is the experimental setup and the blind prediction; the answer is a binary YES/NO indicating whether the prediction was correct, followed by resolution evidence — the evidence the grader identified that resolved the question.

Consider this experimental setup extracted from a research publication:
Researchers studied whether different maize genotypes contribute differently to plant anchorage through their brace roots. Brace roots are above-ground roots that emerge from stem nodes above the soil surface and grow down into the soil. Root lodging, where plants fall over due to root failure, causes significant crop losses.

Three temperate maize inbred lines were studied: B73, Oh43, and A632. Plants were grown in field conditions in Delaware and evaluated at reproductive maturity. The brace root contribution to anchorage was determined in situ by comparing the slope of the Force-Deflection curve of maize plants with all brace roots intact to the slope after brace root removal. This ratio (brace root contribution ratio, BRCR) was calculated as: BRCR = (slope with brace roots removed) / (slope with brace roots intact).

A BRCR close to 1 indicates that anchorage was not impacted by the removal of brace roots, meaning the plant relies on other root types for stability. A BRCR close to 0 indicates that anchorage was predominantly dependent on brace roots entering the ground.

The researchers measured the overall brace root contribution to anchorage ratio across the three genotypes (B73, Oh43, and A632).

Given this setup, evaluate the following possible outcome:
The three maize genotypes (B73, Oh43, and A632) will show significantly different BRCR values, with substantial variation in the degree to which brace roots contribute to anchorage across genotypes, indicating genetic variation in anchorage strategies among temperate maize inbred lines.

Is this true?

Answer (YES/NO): YES